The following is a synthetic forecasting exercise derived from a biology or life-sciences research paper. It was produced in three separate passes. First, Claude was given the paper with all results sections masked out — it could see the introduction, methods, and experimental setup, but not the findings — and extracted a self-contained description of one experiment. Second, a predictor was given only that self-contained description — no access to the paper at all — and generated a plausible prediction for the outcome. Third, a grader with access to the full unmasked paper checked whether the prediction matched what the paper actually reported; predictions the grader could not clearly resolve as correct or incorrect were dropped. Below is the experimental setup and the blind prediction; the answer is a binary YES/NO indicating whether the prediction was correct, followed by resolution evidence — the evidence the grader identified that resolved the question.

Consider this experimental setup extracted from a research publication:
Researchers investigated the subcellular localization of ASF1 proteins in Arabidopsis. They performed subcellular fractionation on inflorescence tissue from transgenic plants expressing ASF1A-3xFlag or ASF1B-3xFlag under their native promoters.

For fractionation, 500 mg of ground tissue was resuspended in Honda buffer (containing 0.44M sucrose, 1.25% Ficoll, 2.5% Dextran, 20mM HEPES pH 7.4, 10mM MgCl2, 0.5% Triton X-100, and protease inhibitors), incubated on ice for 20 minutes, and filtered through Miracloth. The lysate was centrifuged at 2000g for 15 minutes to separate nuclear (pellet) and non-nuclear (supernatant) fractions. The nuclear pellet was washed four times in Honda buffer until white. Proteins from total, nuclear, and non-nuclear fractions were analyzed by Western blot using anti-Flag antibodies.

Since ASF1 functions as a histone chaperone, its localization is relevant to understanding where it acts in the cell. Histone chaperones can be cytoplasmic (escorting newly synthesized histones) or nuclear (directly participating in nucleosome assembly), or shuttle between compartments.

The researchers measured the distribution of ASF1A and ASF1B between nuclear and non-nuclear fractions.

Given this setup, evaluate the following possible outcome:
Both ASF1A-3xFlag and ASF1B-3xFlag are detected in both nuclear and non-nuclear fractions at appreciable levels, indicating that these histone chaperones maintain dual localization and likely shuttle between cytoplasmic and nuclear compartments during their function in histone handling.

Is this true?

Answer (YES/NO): YES